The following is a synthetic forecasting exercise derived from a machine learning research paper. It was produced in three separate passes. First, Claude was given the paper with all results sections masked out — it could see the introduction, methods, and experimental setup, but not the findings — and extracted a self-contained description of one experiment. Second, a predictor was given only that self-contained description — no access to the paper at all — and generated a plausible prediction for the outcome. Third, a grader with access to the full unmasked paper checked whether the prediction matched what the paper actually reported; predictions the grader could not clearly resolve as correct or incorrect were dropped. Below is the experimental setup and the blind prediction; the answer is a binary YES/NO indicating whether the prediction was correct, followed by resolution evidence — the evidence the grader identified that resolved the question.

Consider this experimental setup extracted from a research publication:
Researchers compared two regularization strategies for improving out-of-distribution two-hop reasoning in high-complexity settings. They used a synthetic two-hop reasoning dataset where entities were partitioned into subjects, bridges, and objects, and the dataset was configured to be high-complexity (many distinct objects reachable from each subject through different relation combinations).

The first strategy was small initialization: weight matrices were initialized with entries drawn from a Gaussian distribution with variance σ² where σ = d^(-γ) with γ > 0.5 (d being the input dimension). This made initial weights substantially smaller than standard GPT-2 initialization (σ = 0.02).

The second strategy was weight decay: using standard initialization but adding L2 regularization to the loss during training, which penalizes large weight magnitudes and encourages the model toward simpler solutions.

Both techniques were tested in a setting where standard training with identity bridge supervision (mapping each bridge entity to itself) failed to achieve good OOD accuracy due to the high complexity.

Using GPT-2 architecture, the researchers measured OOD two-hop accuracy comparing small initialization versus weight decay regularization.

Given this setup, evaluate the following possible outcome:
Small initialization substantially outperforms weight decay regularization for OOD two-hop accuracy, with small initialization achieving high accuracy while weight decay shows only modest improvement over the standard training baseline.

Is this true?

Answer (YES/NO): NO